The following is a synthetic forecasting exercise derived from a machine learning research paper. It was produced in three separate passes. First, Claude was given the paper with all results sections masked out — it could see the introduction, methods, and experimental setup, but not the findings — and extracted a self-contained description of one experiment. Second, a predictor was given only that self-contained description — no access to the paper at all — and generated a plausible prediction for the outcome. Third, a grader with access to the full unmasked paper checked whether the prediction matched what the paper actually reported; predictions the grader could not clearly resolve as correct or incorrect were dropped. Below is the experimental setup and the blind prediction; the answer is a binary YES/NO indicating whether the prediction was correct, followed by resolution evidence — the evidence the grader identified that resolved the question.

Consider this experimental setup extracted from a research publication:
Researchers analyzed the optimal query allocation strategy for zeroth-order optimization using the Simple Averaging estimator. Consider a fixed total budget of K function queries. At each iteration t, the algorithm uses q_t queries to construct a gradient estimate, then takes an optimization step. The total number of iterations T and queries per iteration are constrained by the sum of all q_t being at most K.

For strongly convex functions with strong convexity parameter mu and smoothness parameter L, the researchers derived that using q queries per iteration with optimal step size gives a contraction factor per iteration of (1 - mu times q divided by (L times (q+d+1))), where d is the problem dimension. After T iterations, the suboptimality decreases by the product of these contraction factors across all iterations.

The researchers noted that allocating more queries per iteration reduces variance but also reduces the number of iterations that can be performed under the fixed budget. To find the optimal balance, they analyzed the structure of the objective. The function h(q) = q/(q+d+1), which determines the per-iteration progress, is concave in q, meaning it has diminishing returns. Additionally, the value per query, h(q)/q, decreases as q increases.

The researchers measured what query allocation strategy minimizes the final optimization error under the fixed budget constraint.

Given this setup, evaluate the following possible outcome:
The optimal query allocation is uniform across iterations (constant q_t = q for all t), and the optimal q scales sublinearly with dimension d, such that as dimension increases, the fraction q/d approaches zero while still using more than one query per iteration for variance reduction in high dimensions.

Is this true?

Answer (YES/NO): NO